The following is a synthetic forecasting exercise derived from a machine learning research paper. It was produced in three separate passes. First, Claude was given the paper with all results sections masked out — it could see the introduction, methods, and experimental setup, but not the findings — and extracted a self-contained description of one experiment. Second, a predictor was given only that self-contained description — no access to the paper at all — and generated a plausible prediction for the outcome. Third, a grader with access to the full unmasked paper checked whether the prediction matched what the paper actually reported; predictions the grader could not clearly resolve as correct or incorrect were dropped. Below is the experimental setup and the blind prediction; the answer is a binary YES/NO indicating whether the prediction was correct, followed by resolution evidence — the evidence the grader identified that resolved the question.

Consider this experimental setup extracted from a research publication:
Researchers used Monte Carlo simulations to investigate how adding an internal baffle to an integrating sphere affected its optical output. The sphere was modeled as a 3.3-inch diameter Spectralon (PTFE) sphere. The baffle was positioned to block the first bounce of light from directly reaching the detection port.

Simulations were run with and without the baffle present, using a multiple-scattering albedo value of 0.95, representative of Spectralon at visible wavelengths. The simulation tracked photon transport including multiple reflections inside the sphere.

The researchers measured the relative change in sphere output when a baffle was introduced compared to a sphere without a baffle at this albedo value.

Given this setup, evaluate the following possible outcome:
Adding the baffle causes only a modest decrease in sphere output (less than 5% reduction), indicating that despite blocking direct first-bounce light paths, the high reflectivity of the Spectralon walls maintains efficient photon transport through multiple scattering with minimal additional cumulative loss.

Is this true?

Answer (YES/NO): YES